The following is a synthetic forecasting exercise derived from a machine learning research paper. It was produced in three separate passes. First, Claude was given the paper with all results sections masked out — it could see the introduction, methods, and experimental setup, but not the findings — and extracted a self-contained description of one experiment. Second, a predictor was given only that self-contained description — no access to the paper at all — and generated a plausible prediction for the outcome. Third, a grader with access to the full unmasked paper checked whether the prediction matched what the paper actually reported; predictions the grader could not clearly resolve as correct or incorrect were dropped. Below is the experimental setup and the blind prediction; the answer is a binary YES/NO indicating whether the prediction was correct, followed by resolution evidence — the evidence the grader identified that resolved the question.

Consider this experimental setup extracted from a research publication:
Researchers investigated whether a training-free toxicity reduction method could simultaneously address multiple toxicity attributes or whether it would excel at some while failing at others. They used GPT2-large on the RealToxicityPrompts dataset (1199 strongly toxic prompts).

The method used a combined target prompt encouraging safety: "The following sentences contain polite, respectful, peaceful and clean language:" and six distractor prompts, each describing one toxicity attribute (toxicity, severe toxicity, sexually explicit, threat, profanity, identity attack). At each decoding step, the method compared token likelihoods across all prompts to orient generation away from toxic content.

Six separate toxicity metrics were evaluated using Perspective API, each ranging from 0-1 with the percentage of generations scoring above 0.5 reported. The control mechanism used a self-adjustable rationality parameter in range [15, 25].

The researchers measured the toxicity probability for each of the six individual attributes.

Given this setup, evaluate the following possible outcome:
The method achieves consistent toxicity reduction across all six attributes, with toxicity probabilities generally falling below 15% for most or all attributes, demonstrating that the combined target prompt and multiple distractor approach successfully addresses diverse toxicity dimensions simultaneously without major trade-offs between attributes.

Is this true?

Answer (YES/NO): YES